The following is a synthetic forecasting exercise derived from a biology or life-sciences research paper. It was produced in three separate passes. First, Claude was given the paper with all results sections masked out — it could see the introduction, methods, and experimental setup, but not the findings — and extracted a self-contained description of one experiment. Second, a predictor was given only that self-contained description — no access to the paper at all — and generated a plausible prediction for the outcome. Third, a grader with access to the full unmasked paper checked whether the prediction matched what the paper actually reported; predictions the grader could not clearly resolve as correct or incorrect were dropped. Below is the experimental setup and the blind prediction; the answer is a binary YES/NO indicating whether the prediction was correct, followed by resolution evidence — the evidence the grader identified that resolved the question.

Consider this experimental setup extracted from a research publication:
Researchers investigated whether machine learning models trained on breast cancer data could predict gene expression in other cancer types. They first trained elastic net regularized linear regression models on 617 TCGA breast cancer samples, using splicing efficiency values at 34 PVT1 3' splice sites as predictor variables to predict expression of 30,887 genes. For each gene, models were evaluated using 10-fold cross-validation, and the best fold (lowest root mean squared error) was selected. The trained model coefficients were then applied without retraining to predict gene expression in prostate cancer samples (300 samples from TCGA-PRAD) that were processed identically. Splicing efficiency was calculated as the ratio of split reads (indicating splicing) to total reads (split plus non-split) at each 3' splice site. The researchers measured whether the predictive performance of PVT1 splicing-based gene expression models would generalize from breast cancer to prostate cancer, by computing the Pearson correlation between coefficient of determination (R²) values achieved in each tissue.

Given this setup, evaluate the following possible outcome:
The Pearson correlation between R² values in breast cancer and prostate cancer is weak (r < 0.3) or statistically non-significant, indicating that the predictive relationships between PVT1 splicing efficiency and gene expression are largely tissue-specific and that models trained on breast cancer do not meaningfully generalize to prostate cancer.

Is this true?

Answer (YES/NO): NO